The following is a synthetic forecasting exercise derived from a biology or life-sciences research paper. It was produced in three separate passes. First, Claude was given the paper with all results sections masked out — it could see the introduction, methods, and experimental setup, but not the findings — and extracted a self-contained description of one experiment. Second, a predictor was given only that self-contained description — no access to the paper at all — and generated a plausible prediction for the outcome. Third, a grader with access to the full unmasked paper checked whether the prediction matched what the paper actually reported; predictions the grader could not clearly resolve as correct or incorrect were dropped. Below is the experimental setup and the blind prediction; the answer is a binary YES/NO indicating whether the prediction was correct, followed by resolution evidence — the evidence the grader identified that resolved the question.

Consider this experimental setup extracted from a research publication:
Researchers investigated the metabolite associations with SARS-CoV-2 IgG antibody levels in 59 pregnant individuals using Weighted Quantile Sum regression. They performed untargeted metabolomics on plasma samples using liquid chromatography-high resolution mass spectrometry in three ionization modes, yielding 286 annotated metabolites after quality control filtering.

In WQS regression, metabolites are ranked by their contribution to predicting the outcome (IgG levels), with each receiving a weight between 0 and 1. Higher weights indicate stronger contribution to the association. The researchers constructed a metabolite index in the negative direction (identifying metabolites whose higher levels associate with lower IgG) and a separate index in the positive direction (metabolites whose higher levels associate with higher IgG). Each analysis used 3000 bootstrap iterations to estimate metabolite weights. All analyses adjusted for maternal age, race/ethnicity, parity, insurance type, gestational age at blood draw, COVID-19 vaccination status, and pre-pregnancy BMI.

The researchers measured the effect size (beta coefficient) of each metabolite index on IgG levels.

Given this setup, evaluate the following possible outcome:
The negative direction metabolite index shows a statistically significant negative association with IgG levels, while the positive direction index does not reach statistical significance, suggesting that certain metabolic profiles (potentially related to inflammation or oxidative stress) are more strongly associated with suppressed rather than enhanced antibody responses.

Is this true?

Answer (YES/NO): NO